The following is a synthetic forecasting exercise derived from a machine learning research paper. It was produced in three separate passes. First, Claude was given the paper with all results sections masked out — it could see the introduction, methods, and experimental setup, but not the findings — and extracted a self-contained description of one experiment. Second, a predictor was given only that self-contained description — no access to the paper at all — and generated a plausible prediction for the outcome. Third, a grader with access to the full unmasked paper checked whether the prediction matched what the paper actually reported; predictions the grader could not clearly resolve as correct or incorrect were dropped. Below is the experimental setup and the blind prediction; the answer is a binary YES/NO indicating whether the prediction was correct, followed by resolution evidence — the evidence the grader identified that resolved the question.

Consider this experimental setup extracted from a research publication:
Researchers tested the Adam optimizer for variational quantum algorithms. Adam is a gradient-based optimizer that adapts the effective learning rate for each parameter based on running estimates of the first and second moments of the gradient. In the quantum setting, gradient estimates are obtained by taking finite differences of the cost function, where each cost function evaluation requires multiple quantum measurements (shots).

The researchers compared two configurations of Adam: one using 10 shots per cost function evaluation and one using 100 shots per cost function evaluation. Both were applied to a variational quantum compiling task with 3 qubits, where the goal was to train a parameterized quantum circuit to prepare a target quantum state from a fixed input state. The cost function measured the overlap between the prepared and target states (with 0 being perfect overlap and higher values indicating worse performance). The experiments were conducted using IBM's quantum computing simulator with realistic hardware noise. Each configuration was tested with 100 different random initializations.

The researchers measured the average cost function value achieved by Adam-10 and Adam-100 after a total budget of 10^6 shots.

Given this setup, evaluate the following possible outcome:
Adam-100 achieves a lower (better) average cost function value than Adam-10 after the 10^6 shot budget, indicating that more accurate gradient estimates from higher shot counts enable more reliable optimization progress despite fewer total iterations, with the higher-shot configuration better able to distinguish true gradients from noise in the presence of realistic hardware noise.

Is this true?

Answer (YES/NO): NO